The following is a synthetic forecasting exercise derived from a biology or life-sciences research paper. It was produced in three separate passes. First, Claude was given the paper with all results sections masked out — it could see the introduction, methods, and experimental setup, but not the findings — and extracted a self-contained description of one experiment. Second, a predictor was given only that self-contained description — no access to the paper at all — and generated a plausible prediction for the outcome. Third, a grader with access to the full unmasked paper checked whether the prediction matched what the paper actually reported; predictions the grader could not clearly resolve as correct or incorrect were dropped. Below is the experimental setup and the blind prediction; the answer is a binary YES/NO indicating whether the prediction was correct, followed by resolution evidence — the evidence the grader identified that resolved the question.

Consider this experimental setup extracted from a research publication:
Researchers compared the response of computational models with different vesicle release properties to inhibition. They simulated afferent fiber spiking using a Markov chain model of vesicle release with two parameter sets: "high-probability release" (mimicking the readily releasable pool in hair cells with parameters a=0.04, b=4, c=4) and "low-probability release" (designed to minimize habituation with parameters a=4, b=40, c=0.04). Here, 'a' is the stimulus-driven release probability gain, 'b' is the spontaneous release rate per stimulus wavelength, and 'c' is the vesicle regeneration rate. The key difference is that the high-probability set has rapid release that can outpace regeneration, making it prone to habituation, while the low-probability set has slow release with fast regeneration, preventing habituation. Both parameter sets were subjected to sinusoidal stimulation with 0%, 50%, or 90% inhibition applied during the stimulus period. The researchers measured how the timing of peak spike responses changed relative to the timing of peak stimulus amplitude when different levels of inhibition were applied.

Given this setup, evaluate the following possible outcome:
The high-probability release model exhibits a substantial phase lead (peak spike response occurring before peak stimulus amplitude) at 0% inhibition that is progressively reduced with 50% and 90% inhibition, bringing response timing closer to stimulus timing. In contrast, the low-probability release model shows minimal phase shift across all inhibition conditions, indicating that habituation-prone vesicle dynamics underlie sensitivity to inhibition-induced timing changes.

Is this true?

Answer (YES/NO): NO